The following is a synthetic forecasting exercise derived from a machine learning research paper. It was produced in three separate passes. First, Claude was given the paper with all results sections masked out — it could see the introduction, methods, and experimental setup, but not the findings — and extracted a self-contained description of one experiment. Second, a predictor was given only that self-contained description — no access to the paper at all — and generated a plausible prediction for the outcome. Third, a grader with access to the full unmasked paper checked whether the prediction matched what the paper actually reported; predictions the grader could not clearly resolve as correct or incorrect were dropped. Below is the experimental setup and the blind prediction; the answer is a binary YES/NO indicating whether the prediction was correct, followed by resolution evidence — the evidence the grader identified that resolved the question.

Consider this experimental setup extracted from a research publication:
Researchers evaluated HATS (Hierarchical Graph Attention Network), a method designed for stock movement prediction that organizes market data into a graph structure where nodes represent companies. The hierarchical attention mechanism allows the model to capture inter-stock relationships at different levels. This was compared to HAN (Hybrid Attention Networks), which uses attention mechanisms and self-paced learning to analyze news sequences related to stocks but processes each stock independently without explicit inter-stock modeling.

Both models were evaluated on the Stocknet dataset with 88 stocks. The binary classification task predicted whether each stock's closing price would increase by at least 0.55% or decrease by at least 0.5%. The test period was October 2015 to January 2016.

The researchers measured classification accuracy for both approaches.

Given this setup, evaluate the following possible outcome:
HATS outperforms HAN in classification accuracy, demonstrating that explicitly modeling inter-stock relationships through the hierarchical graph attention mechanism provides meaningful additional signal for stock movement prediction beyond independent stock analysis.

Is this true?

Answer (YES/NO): NO